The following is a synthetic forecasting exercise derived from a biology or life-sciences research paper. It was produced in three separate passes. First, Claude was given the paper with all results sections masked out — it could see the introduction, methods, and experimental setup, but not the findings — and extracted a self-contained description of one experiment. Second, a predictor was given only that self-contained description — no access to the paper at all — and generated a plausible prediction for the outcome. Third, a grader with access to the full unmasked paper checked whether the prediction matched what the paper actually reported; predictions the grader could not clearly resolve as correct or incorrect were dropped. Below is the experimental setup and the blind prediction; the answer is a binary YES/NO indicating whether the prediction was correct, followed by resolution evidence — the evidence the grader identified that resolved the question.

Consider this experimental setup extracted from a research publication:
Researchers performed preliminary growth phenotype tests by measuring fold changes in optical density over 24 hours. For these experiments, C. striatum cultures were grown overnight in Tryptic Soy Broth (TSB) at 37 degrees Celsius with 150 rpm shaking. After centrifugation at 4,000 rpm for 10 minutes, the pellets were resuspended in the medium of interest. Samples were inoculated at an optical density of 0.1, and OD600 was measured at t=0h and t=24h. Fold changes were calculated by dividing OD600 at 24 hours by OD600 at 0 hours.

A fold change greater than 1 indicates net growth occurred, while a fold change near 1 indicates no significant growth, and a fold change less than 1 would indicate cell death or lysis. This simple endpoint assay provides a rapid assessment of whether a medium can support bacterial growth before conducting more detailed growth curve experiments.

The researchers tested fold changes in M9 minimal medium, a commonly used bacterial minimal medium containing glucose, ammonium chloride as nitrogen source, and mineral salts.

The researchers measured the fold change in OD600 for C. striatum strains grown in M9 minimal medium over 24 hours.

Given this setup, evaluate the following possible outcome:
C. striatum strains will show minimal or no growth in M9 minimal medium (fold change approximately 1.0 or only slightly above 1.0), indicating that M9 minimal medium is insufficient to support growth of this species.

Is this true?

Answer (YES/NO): YES